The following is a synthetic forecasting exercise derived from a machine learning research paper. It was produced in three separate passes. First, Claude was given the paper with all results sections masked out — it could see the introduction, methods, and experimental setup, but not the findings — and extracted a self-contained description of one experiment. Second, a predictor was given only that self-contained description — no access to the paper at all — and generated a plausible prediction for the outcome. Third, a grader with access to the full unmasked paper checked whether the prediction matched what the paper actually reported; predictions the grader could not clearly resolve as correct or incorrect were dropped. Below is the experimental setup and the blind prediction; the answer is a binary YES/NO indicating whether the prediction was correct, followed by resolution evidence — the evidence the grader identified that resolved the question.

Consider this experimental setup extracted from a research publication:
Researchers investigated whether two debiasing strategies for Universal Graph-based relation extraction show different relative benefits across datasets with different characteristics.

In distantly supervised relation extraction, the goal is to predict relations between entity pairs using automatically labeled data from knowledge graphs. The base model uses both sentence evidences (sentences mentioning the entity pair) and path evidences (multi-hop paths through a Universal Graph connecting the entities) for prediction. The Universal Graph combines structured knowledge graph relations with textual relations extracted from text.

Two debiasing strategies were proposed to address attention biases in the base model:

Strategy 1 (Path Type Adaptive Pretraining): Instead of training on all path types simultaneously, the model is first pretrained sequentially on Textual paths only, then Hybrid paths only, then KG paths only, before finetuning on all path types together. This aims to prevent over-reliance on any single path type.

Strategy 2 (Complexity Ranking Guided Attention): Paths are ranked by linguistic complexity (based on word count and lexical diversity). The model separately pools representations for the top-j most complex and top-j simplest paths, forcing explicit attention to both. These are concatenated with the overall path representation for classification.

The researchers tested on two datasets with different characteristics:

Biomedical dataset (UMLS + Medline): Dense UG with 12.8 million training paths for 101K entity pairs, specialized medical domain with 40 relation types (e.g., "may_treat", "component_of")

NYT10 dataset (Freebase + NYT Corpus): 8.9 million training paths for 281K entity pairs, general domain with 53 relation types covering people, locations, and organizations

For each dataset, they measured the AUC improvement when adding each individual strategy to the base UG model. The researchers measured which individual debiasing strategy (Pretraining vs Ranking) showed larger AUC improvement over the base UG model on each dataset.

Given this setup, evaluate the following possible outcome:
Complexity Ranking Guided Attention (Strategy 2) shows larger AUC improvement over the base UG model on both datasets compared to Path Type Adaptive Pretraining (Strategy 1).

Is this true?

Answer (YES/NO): NO